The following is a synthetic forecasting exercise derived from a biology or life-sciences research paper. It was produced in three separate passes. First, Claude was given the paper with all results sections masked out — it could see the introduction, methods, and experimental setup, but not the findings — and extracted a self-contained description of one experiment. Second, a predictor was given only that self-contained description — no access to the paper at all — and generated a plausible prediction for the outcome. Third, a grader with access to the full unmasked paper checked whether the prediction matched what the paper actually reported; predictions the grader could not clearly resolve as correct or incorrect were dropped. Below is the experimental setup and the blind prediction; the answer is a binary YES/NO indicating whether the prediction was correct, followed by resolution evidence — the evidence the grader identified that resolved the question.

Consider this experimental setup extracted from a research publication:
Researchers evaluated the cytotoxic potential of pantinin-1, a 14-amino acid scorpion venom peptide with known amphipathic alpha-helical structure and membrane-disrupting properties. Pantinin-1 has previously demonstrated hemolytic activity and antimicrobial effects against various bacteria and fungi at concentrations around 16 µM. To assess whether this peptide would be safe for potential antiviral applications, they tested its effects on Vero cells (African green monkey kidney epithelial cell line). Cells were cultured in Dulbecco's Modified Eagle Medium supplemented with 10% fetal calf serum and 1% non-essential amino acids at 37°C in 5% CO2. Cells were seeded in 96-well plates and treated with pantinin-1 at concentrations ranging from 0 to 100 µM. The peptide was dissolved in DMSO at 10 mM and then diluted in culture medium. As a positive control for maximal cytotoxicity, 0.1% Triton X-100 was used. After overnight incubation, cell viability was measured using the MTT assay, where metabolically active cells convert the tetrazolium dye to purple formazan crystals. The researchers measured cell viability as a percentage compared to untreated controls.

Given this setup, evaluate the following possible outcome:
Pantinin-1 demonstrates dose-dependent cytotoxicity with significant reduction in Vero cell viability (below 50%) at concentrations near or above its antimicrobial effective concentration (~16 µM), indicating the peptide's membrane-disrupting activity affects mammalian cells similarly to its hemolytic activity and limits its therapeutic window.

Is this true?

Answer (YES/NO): NO